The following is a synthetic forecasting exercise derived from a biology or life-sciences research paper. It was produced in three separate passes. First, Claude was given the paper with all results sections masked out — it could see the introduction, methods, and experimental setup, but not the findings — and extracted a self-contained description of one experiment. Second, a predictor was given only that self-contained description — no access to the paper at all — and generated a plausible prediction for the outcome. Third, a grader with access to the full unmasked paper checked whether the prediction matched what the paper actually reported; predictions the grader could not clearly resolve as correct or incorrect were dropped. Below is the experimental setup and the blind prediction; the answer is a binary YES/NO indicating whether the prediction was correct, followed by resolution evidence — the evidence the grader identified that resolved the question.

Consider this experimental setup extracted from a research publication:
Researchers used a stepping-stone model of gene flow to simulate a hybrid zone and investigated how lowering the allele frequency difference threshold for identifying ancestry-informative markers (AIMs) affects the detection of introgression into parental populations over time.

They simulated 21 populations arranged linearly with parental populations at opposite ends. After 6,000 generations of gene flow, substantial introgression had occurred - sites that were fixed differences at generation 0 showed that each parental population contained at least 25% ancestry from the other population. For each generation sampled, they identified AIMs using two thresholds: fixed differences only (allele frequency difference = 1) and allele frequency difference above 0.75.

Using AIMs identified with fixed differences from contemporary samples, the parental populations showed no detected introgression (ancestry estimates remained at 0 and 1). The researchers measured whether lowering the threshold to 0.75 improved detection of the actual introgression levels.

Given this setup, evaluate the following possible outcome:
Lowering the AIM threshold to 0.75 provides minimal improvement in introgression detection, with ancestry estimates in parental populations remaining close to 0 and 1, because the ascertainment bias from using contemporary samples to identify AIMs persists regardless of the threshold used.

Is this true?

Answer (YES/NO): NO